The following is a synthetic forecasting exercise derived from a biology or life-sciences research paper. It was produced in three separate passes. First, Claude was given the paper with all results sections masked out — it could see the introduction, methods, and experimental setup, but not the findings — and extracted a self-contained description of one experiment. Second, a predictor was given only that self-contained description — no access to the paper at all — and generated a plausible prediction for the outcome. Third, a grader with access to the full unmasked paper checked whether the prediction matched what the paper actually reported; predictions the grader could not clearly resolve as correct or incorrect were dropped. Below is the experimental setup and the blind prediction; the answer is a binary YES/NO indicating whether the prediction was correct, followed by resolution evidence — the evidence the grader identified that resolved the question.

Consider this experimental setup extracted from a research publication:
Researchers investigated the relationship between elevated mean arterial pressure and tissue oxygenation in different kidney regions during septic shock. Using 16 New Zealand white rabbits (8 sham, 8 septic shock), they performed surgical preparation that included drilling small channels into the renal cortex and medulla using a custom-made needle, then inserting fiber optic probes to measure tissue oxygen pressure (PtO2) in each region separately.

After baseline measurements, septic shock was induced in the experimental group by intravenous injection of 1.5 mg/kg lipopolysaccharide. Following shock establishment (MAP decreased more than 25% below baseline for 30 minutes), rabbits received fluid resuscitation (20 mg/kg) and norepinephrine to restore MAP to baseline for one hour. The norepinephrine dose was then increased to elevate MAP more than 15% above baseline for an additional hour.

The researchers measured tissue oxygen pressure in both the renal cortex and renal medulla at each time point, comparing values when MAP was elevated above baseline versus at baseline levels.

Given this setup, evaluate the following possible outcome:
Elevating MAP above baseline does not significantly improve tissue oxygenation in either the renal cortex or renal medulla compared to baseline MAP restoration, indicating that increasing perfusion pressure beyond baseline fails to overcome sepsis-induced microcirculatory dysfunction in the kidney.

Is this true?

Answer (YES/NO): YES